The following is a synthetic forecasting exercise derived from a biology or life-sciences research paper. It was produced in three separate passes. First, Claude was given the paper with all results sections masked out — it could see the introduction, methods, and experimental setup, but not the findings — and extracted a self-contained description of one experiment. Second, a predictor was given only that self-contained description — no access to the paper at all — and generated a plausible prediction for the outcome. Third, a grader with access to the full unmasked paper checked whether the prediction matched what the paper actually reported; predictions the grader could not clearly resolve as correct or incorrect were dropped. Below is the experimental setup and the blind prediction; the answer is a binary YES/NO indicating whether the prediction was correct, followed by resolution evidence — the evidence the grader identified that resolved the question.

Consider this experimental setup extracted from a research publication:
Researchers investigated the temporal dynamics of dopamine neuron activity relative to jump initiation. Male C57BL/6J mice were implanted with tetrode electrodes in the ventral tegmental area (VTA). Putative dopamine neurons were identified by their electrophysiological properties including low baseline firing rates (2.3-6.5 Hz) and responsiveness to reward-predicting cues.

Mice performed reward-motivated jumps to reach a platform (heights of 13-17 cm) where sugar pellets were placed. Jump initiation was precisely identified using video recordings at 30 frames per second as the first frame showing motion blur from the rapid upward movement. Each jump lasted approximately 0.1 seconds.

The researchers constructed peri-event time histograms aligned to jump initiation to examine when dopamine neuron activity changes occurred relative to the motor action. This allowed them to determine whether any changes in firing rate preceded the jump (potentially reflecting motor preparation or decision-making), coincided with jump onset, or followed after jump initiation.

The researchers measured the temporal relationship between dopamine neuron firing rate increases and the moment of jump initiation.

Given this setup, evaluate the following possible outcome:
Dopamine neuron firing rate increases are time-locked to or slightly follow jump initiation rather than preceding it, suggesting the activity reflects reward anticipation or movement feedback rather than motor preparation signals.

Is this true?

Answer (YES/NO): NO